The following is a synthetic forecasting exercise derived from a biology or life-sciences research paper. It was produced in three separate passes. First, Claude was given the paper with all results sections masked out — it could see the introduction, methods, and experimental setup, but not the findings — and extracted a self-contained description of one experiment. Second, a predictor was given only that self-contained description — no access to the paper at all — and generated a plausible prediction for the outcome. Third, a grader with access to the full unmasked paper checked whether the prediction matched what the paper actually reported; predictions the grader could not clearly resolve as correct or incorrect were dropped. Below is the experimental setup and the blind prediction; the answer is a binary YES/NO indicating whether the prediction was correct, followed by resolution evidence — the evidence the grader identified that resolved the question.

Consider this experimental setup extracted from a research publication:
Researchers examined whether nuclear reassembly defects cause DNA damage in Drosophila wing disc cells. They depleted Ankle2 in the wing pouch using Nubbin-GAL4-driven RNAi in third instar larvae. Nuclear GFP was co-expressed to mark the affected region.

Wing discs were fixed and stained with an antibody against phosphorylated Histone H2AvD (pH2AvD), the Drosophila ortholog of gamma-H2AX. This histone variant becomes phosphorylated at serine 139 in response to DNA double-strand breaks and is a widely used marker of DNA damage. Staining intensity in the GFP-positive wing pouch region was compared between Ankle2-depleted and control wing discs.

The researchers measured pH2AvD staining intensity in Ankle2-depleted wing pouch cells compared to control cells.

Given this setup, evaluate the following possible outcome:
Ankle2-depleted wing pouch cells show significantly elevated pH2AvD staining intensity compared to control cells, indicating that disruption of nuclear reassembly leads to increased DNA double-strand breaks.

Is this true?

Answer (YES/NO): YES